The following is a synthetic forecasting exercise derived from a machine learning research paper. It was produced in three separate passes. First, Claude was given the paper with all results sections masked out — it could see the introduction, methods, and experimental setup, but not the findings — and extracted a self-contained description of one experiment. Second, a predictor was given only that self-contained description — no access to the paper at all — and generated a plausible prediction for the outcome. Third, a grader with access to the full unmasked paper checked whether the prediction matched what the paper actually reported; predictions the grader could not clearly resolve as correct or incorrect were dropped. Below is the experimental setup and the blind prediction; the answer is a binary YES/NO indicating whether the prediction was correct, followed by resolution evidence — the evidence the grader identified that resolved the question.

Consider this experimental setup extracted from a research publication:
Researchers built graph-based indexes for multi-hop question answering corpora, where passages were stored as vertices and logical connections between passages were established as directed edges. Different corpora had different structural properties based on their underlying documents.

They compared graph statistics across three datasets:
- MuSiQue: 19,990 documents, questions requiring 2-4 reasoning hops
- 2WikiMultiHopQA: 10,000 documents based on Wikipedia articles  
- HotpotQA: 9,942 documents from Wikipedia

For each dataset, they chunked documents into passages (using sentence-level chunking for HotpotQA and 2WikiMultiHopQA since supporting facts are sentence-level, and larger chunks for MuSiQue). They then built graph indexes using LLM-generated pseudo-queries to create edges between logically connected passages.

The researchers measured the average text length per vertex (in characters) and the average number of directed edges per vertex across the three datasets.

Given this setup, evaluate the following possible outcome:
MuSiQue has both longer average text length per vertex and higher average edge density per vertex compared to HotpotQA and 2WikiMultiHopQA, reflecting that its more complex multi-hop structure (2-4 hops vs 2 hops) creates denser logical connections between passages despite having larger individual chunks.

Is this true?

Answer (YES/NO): NO